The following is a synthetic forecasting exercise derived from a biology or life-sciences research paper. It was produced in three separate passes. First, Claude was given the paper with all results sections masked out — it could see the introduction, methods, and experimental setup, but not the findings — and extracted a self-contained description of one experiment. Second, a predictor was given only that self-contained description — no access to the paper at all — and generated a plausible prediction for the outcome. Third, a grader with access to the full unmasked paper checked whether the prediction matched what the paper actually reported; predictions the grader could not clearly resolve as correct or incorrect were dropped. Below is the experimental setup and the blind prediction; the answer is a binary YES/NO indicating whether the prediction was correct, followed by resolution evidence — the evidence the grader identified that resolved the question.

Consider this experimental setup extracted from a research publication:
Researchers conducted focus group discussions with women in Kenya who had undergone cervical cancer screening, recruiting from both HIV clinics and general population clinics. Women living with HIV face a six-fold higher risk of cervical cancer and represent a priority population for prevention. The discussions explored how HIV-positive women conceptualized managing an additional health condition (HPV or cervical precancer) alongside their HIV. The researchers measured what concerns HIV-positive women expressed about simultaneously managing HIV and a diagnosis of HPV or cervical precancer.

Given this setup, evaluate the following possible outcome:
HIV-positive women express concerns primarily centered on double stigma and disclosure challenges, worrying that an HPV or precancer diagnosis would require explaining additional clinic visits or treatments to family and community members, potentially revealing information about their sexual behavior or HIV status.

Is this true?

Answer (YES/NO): NO